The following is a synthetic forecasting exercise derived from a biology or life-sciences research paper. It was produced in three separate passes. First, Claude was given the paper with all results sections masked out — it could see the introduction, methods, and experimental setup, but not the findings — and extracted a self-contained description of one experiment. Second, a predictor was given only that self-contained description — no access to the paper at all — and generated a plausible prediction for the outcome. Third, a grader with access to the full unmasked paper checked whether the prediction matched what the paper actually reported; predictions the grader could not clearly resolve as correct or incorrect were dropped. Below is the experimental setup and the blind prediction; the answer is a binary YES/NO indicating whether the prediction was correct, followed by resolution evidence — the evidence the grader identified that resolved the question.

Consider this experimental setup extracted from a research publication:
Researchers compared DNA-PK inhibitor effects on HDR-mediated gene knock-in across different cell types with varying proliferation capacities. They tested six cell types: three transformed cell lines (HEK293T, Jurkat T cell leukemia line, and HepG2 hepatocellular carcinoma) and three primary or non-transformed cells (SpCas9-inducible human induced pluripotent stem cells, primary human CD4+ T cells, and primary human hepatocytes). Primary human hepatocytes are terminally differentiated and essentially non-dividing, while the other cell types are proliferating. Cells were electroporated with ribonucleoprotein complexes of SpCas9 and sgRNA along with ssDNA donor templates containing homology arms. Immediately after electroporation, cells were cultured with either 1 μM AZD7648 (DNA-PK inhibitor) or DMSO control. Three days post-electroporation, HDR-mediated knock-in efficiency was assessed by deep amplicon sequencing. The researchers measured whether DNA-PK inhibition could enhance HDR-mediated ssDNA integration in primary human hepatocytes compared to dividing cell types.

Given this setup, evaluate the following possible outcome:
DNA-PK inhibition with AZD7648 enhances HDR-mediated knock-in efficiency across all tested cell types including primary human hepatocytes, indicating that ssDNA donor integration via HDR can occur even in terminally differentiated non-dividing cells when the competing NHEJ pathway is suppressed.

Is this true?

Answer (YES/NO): NO